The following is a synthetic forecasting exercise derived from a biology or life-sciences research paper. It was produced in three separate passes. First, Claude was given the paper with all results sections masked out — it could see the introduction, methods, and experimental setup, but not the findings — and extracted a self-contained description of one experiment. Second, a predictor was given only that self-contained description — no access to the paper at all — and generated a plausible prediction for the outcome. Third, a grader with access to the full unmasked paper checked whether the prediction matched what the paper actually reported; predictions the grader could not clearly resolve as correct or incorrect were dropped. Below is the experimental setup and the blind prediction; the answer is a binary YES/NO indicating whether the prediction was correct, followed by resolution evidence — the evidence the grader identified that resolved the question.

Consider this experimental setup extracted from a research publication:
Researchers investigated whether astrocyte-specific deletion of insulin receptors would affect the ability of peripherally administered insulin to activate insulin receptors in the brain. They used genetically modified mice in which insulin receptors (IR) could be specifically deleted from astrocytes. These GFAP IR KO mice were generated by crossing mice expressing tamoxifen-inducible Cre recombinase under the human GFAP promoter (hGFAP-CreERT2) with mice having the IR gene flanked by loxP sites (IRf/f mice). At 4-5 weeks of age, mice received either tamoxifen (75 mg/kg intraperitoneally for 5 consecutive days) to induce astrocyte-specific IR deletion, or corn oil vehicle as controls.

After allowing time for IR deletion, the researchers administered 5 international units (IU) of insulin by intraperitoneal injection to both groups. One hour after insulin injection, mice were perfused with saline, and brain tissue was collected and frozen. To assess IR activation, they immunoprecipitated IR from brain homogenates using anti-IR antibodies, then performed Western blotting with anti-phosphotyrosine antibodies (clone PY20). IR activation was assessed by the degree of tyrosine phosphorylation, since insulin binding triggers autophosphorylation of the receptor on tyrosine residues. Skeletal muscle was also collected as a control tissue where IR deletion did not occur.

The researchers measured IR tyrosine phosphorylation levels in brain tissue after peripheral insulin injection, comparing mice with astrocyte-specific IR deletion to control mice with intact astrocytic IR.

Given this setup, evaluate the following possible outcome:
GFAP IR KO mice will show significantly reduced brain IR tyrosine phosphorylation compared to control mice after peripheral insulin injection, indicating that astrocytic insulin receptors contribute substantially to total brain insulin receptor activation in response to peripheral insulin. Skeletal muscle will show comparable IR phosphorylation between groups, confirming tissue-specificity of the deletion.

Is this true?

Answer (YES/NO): YES